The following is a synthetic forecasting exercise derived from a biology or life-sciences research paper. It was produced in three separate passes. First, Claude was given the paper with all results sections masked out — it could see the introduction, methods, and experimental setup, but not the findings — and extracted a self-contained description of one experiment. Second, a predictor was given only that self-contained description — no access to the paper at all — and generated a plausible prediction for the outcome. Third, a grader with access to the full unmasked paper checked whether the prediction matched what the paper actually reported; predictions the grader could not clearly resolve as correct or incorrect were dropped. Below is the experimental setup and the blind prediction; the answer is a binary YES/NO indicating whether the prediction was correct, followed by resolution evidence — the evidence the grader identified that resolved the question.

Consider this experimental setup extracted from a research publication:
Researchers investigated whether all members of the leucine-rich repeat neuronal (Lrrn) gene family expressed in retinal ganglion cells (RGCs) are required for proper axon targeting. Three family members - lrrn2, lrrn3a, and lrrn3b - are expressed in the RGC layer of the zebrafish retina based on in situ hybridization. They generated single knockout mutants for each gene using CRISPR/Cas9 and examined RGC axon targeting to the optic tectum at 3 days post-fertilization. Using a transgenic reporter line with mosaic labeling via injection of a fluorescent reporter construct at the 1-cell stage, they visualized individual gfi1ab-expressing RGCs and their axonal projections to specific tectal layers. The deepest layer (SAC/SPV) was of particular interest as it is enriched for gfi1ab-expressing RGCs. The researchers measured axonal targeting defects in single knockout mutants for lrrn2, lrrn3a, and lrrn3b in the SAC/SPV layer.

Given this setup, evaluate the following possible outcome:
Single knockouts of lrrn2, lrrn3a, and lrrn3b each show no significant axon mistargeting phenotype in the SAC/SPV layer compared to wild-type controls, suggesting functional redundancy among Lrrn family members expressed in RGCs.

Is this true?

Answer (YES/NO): NO